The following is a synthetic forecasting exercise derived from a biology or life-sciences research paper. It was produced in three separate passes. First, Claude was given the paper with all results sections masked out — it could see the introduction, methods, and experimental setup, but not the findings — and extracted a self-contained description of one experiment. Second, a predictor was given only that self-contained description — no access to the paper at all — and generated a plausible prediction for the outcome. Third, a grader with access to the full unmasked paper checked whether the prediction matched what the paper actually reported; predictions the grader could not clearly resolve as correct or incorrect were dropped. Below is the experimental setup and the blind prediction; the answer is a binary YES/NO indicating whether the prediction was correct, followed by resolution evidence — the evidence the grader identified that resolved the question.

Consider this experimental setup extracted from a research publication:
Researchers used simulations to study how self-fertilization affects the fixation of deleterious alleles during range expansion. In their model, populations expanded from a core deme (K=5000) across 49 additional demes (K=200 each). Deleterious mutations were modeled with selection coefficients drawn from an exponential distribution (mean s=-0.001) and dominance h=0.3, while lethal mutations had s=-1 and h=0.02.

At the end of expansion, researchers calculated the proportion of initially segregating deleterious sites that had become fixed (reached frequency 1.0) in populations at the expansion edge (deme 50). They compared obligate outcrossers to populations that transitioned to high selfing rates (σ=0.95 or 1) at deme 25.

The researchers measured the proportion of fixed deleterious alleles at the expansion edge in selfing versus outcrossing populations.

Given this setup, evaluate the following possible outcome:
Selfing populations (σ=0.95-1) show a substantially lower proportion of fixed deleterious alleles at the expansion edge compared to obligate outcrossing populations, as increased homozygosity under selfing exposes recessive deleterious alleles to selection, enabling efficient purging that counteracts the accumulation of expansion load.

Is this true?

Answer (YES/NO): NO